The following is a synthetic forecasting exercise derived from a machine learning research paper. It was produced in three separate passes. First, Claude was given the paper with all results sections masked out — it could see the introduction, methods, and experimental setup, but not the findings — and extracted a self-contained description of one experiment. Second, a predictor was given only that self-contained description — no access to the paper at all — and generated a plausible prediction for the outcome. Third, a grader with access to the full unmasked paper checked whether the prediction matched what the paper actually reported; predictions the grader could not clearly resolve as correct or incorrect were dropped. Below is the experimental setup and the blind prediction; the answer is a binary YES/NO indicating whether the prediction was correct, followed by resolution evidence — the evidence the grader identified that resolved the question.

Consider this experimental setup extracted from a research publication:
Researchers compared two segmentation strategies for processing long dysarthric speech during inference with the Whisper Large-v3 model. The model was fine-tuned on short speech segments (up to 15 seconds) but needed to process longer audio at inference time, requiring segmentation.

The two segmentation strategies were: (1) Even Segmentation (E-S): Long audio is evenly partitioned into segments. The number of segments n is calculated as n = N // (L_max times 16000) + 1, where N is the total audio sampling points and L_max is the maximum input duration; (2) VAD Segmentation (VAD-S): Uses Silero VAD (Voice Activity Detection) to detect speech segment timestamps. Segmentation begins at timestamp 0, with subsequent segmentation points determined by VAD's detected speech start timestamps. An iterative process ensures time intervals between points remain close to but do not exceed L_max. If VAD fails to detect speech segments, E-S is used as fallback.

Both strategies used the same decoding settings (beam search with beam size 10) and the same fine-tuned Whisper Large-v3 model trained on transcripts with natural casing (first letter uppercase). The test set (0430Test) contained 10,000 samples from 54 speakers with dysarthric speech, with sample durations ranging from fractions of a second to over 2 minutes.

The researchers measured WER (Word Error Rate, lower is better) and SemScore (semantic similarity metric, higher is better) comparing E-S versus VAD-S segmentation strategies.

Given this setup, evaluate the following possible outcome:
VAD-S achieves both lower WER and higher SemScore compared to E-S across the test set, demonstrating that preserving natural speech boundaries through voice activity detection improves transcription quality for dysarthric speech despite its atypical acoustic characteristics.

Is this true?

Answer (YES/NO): YES